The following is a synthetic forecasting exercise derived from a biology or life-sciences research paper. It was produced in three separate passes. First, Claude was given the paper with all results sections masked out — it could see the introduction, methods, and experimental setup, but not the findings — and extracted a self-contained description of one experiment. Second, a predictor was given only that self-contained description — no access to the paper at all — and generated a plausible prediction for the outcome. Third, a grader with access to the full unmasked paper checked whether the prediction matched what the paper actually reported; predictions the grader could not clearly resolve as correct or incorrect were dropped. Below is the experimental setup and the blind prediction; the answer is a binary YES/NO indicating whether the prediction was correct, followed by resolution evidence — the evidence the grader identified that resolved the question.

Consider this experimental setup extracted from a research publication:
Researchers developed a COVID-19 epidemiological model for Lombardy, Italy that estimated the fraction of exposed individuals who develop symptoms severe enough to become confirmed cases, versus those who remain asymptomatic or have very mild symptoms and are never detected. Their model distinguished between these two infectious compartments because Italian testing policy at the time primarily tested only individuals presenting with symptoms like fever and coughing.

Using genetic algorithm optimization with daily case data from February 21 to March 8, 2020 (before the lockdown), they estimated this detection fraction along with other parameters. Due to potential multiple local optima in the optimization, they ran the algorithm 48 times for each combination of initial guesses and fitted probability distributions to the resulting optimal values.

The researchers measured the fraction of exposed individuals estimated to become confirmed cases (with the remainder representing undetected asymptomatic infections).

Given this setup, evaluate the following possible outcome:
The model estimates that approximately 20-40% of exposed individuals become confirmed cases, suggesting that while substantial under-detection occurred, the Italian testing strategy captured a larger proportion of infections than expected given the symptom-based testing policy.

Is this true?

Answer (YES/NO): NO